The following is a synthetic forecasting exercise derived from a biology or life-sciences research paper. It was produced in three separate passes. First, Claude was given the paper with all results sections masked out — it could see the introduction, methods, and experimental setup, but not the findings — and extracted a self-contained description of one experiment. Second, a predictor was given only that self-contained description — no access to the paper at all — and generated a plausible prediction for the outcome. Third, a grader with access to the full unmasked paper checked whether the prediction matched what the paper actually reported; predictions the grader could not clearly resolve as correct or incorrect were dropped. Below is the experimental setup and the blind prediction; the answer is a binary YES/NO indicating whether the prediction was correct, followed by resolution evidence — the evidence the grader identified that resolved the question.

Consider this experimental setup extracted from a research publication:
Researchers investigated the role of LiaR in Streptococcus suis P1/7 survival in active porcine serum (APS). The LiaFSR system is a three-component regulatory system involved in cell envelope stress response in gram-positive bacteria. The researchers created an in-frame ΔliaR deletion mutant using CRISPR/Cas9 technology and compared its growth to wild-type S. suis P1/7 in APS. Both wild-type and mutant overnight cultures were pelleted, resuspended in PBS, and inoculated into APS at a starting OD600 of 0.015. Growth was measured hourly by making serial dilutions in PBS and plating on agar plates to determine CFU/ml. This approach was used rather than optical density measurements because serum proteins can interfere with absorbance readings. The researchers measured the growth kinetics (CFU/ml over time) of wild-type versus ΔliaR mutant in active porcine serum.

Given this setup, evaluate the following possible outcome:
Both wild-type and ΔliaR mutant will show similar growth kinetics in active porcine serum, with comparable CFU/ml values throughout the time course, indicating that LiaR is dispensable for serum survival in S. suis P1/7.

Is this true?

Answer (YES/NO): NO